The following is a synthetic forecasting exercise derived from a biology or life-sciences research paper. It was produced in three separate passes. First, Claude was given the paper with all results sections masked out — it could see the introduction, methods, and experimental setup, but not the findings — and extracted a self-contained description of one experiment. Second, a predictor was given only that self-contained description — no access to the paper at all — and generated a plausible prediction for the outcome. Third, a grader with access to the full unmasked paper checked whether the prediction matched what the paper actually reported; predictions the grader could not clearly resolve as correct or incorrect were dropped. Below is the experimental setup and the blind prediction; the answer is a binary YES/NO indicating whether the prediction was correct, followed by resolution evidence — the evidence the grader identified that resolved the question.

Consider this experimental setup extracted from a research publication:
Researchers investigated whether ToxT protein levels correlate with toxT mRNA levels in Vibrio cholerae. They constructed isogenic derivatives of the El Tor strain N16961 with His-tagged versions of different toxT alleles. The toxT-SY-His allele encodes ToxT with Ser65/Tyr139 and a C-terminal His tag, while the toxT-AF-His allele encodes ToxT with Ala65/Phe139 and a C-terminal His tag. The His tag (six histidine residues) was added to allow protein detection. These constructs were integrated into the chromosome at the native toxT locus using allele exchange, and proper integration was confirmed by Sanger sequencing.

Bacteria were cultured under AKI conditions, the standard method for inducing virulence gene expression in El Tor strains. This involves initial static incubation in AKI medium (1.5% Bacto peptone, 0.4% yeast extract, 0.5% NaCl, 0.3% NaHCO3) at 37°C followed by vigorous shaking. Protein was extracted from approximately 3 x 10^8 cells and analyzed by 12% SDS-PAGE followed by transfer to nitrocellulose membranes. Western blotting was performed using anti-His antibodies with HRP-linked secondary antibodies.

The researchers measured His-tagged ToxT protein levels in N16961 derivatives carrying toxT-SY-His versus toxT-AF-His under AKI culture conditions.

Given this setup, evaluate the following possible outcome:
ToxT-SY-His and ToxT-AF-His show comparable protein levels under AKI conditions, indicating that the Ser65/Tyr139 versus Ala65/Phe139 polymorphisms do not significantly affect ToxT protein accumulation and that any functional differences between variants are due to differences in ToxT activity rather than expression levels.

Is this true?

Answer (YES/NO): NO